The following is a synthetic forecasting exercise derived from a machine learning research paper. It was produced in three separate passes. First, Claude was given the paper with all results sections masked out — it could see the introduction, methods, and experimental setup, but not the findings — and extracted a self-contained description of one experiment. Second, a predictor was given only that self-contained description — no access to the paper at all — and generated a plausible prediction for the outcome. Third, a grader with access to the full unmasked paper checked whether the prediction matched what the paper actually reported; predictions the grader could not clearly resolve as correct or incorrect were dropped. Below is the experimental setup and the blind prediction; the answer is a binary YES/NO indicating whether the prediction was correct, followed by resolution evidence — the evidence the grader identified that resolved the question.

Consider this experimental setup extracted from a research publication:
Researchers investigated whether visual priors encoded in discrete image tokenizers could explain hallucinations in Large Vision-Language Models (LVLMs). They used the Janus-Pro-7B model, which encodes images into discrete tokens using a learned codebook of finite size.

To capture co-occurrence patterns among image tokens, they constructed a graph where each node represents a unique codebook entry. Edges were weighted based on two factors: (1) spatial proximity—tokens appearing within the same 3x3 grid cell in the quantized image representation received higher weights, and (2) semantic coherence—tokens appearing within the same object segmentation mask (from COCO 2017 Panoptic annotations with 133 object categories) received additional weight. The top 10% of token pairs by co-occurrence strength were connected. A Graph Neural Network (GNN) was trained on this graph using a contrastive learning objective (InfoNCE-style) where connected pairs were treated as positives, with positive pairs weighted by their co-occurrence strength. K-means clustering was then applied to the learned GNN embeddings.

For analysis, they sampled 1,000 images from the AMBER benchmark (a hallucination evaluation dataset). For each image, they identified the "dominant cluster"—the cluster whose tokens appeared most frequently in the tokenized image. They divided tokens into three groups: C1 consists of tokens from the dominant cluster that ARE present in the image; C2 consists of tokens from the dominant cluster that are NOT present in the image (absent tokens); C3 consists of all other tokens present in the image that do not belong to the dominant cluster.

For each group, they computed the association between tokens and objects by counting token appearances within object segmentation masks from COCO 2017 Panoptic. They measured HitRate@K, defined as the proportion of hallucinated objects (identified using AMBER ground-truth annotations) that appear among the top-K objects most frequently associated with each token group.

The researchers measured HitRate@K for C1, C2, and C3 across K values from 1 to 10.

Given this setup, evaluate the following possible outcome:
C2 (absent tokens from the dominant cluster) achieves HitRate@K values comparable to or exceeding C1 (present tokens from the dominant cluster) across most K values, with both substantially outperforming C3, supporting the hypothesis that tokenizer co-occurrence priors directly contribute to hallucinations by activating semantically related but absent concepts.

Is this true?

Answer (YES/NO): NO